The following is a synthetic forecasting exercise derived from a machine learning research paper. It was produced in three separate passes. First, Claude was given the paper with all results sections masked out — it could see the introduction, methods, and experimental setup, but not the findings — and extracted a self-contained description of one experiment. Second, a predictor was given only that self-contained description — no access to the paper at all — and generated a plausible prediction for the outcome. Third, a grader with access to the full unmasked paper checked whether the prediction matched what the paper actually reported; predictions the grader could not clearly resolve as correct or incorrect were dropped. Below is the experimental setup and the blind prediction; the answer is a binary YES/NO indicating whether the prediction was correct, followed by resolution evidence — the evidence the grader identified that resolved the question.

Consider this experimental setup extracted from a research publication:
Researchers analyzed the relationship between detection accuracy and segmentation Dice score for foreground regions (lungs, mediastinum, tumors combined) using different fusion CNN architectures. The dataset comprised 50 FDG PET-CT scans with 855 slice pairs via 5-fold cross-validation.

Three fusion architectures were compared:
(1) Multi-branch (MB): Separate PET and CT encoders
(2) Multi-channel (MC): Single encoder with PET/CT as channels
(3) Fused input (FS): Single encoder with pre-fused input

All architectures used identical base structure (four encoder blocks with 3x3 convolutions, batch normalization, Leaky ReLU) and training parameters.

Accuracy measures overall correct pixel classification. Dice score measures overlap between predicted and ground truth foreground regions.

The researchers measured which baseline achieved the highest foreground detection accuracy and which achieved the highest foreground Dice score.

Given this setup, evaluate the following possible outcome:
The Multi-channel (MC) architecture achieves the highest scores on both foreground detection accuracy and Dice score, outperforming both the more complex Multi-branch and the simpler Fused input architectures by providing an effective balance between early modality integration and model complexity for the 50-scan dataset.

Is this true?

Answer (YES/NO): NO